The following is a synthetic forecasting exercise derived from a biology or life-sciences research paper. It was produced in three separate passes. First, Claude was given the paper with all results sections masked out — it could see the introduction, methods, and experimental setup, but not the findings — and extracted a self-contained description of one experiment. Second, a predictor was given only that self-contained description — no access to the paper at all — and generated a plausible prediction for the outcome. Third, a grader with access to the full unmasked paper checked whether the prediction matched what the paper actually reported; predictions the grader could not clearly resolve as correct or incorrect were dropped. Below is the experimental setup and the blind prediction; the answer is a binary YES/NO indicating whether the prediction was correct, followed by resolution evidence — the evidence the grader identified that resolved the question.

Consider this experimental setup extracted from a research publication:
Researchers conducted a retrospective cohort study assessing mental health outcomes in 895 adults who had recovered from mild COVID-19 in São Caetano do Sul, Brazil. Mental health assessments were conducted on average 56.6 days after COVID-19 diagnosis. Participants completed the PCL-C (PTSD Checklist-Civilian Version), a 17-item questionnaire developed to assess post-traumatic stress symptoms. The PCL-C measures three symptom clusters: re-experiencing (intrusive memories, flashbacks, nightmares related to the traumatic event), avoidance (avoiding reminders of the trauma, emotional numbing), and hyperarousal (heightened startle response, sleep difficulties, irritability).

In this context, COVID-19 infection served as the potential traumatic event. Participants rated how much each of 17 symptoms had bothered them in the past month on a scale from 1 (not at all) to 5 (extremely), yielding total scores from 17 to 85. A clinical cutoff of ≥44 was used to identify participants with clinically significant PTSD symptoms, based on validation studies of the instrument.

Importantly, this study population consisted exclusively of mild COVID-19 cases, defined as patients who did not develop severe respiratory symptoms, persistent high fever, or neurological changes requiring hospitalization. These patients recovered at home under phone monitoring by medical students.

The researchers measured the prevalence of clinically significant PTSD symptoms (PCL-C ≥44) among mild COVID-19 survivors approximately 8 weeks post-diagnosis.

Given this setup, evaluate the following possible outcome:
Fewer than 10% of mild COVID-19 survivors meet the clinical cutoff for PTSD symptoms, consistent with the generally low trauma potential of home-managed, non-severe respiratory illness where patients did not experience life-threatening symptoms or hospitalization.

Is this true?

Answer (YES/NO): NO